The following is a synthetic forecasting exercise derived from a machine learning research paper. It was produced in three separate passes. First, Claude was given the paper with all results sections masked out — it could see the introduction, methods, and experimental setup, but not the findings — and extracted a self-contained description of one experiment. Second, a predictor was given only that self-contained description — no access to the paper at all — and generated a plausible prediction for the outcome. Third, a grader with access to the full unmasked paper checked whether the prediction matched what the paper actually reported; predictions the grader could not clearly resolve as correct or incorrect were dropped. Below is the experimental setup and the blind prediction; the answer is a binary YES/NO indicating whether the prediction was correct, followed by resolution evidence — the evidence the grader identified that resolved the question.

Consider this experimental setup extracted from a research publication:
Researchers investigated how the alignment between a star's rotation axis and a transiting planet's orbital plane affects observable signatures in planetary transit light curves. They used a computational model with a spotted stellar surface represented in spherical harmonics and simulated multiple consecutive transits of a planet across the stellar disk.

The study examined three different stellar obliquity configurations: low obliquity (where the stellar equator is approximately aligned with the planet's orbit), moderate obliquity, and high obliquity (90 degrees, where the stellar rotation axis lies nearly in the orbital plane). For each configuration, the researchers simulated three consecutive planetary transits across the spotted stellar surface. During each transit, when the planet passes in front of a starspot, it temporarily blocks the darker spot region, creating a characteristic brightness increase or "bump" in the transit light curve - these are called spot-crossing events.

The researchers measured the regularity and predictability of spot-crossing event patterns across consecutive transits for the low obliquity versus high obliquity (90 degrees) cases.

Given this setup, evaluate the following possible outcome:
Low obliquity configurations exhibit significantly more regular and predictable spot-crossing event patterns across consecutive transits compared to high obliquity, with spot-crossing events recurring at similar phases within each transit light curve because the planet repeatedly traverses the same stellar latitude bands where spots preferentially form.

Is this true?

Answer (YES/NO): YES